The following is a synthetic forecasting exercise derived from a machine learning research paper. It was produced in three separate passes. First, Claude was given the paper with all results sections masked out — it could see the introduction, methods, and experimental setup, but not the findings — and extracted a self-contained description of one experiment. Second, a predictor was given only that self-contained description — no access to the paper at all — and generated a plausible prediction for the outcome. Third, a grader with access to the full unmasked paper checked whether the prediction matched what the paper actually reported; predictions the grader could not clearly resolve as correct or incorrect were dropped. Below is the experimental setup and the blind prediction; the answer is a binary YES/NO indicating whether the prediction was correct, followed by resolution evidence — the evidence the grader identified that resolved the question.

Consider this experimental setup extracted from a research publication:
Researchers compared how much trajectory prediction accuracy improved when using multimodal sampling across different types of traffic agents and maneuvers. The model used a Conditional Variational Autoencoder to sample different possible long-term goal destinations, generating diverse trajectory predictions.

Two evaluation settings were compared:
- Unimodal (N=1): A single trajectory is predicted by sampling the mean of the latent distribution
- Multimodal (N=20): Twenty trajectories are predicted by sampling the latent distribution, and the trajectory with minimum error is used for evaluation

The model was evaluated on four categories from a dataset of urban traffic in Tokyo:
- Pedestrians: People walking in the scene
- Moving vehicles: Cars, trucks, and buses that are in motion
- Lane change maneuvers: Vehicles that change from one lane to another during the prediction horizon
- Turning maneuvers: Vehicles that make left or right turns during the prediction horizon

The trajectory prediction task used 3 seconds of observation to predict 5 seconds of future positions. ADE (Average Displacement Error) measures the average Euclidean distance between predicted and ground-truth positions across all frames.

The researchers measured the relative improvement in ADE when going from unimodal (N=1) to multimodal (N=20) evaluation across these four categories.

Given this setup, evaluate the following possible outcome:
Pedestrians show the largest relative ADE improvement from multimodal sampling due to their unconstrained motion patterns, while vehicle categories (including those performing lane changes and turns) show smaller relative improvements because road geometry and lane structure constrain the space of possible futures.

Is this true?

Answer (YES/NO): NO